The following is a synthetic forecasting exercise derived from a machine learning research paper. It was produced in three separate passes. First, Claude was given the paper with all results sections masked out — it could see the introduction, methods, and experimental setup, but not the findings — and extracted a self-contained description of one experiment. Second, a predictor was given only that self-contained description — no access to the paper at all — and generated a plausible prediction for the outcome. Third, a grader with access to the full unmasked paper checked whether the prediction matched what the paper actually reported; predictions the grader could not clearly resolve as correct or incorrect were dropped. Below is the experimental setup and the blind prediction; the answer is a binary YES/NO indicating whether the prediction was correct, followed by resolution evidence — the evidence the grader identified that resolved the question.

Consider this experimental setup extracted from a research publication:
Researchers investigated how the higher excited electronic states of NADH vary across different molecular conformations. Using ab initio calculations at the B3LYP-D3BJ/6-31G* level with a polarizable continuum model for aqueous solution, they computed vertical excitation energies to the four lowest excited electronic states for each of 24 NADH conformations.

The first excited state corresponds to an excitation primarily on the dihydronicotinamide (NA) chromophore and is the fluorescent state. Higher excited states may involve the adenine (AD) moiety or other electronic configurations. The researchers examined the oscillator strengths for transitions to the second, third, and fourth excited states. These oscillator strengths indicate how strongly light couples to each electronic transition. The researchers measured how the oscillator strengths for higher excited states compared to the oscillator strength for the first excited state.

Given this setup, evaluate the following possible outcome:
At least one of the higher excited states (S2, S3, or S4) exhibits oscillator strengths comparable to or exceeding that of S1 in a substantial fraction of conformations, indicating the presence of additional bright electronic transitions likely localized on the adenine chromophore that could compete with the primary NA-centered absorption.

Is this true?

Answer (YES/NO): NO